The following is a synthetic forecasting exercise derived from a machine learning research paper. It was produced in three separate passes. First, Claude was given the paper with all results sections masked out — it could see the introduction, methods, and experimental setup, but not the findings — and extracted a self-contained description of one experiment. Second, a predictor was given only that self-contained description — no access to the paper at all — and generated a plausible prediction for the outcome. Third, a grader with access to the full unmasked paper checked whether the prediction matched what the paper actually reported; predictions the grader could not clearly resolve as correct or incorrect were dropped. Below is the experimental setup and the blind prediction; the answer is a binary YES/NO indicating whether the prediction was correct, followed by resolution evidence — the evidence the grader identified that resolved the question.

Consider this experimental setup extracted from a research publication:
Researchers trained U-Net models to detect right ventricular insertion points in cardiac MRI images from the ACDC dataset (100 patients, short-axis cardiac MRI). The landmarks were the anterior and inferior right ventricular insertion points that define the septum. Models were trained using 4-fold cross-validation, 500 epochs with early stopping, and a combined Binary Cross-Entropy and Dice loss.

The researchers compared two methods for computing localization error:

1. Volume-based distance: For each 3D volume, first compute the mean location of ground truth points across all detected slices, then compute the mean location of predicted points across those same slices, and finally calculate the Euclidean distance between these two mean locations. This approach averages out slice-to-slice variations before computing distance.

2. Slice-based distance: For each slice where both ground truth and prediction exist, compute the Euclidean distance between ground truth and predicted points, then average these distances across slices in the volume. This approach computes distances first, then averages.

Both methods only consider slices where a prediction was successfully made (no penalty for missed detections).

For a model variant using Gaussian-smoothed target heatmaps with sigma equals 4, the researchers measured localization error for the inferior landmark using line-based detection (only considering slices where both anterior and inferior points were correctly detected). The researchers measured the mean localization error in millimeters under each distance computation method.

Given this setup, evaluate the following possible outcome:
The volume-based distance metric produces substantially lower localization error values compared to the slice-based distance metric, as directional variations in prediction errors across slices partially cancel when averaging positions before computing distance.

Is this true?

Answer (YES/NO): NO